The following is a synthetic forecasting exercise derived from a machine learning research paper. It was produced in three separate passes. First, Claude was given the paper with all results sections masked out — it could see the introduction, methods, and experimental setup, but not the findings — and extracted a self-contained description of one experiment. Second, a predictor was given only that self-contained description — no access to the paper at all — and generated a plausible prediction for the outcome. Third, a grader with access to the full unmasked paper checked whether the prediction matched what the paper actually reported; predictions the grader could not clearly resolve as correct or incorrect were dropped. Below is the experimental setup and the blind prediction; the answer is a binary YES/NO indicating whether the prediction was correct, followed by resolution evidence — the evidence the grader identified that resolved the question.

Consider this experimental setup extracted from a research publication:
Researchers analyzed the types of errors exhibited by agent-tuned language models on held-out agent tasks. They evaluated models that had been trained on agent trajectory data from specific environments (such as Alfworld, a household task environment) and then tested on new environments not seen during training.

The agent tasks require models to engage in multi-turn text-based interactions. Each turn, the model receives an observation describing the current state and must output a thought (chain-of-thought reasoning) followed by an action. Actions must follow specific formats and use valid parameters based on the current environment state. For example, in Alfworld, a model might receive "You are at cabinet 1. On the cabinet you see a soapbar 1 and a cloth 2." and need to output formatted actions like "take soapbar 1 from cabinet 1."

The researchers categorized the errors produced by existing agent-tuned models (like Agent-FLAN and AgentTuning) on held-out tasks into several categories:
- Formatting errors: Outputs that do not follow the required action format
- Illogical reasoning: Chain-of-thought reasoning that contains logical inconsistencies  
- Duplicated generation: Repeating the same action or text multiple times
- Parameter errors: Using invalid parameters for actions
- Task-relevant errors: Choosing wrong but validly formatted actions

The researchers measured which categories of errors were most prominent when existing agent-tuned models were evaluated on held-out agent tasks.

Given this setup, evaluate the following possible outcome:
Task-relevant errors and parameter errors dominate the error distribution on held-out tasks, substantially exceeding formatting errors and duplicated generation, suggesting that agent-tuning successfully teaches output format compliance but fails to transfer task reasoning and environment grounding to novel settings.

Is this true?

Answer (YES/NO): NO